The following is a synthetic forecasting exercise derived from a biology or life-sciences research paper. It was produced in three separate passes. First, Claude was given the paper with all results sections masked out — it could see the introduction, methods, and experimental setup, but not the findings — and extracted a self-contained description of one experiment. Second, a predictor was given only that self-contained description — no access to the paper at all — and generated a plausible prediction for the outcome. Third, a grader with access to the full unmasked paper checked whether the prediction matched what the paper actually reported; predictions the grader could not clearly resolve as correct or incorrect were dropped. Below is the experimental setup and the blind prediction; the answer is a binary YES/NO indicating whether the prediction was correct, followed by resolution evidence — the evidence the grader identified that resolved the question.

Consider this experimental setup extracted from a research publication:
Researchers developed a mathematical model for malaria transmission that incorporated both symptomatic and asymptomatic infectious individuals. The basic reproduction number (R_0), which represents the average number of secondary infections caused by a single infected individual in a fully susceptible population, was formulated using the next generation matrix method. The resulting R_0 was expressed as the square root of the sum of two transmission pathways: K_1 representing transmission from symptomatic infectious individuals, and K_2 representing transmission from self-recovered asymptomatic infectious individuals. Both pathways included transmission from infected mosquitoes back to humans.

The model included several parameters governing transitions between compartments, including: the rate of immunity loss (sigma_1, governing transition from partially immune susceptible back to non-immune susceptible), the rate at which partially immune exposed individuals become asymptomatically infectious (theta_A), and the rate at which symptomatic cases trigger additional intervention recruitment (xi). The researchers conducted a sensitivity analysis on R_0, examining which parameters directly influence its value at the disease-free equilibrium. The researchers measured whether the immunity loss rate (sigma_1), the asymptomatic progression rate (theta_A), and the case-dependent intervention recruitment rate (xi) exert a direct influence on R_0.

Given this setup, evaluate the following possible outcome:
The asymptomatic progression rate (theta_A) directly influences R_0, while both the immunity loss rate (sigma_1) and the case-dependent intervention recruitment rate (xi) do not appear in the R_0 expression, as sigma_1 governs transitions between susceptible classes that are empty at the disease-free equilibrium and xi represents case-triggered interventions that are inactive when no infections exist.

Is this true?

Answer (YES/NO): NO